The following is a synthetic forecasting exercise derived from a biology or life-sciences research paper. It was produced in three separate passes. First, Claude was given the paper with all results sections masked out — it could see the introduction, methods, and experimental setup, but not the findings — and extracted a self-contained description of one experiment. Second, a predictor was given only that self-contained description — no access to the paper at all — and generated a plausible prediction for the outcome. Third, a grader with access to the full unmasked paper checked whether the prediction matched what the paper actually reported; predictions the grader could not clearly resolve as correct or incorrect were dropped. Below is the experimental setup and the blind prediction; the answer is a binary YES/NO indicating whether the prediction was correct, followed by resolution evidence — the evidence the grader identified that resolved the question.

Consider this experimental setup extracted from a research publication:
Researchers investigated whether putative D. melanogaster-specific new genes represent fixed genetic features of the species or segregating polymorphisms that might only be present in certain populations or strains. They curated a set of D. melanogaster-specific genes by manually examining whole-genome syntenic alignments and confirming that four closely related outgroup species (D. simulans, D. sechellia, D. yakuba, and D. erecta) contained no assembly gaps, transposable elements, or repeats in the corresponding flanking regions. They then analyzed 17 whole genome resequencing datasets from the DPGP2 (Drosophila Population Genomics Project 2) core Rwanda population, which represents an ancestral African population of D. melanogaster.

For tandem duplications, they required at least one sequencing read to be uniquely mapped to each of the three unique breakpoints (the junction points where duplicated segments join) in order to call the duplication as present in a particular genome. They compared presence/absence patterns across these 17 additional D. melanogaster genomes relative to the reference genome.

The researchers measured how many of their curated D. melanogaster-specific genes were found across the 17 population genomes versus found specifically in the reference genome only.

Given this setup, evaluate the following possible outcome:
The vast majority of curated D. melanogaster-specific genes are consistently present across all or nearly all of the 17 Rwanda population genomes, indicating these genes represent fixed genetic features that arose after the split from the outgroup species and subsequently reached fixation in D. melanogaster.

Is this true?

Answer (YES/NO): NO